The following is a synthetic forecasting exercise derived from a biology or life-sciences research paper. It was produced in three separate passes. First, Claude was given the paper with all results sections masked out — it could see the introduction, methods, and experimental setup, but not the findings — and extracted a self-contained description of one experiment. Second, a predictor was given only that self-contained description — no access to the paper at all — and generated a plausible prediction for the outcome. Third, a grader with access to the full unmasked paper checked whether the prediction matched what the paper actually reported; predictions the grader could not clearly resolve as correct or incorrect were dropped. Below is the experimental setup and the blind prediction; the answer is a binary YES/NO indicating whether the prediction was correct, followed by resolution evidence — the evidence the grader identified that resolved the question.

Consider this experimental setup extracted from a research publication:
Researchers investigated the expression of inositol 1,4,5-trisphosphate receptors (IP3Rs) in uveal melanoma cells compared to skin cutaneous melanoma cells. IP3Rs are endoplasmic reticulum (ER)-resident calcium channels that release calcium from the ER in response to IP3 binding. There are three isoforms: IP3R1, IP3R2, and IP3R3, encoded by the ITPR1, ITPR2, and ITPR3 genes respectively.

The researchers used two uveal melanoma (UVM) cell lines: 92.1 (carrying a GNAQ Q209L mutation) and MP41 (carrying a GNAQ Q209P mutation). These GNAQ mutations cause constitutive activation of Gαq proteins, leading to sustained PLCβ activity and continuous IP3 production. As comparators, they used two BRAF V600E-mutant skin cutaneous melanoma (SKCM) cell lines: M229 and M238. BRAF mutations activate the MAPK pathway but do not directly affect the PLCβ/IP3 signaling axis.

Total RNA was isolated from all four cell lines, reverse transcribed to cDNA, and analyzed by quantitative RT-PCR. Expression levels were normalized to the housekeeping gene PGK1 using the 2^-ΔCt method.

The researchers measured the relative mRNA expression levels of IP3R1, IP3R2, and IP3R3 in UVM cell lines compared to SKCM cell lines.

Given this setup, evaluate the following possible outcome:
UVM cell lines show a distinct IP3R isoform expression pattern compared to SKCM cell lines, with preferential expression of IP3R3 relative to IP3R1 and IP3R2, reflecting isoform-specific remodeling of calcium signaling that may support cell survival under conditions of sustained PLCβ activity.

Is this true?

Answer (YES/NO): NO